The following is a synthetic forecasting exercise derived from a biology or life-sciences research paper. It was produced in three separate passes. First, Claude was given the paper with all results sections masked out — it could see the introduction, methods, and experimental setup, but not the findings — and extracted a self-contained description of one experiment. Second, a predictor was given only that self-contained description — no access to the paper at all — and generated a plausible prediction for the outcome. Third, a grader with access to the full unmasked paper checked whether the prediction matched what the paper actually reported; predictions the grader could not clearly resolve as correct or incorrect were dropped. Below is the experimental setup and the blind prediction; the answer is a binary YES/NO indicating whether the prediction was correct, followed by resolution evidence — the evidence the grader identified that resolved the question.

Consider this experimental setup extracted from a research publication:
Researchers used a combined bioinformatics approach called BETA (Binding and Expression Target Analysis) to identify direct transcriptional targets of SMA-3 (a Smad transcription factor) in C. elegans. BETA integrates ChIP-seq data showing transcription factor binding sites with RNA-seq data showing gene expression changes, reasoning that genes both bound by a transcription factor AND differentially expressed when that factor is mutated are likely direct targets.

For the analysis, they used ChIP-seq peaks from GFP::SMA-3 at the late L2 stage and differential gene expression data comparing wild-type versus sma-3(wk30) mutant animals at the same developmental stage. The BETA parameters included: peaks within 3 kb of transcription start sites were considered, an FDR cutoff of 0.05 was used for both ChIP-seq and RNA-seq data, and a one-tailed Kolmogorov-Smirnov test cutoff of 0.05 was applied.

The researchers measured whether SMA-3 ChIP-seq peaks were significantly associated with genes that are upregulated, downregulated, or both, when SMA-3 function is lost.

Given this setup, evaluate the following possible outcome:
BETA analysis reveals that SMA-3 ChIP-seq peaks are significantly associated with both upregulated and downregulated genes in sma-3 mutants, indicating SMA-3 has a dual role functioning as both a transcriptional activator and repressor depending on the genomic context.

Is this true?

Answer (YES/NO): NO